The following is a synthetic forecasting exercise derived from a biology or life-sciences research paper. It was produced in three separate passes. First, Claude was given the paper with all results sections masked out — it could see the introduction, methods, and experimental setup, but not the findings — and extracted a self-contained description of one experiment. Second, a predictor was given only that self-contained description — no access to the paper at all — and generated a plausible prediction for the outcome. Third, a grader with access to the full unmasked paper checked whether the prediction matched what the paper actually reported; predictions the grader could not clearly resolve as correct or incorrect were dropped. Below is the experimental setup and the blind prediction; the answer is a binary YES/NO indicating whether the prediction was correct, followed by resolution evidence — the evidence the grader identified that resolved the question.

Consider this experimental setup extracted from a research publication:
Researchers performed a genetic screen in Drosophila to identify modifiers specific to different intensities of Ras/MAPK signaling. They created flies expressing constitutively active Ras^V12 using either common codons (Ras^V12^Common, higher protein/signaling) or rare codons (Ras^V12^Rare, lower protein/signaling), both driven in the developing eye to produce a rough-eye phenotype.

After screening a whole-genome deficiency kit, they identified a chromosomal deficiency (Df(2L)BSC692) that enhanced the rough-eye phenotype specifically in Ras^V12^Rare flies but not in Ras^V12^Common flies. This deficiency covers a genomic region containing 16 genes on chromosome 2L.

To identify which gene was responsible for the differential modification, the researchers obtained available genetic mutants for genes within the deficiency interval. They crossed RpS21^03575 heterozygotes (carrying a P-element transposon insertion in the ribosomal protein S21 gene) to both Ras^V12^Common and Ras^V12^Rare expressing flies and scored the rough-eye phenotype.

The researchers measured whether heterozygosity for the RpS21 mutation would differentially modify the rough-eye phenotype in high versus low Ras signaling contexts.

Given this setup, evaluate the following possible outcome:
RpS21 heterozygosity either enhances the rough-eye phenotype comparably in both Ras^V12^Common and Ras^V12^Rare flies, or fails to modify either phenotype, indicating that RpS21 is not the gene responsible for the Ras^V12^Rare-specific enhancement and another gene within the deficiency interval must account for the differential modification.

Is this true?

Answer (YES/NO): NO